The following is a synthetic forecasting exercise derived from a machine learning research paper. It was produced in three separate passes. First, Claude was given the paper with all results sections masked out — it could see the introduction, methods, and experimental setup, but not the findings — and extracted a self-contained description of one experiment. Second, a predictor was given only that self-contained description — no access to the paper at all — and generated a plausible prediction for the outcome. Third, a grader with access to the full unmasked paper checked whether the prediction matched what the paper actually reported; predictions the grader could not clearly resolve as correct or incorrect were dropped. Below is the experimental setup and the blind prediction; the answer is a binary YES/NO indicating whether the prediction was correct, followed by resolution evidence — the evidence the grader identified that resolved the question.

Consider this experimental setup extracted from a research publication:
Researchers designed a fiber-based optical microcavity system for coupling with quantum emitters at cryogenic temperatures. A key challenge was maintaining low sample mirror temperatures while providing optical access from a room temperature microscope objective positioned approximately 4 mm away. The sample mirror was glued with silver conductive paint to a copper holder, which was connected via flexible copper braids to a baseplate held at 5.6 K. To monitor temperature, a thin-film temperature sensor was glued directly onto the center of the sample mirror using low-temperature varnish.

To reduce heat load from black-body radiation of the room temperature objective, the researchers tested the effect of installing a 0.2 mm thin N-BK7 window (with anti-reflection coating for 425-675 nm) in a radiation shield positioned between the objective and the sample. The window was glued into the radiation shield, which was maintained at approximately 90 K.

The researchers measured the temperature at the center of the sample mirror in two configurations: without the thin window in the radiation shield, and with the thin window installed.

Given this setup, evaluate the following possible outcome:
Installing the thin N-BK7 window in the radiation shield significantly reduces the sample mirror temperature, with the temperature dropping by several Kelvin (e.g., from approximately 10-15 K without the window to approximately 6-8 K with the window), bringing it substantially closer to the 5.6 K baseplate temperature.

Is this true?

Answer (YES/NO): NO